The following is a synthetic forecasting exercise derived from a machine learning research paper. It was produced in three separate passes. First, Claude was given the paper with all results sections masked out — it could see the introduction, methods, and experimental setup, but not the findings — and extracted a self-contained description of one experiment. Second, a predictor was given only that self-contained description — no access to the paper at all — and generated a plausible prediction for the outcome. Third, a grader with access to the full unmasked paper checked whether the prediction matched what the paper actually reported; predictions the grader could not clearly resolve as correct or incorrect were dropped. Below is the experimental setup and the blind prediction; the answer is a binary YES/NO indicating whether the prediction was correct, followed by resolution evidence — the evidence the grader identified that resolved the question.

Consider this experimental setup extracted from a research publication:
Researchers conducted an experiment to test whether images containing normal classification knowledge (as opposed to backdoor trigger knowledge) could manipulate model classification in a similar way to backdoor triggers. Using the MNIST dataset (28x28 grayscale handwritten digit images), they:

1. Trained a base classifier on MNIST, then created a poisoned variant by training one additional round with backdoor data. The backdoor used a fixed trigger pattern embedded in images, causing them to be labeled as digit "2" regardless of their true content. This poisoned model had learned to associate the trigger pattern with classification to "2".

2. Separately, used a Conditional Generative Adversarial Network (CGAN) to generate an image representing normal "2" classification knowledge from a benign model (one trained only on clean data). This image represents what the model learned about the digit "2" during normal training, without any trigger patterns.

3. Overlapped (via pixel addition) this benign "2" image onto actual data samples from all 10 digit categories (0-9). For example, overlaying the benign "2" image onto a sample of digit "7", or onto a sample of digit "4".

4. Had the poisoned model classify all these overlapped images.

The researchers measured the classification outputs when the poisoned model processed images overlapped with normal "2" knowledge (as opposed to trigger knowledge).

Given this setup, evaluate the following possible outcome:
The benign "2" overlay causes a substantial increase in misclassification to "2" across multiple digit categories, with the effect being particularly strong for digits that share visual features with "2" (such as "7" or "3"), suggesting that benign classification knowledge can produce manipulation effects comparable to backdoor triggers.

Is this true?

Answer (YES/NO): NO